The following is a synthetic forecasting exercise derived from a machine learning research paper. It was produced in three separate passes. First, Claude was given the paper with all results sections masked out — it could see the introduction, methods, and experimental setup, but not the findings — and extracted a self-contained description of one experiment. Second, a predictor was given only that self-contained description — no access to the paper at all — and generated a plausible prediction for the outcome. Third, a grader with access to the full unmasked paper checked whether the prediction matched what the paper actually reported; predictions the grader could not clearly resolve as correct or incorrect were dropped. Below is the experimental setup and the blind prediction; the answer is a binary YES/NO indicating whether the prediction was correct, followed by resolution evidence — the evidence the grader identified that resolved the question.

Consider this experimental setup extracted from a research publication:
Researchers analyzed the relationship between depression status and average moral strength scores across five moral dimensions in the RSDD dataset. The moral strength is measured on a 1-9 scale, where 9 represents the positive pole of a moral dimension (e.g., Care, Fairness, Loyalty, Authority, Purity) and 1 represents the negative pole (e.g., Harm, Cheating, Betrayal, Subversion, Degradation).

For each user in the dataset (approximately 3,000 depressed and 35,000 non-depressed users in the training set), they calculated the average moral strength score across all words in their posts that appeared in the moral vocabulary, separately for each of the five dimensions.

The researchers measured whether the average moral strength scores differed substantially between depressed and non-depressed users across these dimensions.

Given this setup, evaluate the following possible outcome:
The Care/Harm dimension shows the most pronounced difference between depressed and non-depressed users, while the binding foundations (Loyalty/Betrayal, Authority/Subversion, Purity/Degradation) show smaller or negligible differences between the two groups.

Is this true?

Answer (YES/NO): YES